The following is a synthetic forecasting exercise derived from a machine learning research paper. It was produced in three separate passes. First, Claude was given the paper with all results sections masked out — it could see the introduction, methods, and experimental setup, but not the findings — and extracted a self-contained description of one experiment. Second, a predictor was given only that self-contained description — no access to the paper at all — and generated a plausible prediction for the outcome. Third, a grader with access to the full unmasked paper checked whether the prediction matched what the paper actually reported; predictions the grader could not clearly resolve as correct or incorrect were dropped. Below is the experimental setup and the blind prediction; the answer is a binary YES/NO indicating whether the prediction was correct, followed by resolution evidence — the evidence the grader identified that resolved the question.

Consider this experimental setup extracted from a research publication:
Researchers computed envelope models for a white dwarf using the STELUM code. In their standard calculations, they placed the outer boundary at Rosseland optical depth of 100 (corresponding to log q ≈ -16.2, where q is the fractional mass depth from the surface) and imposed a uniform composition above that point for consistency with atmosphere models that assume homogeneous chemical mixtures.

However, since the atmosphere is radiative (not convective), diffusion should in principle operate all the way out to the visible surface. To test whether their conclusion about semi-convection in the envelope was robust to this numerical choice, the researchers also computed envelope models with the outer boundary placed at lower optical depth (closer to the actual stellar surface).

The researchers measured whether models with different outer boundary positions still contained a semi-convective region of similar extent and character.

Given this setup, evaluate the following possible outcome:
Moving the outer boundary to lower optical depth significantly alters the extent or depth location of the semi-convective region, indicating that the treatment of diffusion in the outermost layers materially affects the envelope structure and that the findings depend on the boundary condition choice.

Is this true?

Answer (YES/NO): NO